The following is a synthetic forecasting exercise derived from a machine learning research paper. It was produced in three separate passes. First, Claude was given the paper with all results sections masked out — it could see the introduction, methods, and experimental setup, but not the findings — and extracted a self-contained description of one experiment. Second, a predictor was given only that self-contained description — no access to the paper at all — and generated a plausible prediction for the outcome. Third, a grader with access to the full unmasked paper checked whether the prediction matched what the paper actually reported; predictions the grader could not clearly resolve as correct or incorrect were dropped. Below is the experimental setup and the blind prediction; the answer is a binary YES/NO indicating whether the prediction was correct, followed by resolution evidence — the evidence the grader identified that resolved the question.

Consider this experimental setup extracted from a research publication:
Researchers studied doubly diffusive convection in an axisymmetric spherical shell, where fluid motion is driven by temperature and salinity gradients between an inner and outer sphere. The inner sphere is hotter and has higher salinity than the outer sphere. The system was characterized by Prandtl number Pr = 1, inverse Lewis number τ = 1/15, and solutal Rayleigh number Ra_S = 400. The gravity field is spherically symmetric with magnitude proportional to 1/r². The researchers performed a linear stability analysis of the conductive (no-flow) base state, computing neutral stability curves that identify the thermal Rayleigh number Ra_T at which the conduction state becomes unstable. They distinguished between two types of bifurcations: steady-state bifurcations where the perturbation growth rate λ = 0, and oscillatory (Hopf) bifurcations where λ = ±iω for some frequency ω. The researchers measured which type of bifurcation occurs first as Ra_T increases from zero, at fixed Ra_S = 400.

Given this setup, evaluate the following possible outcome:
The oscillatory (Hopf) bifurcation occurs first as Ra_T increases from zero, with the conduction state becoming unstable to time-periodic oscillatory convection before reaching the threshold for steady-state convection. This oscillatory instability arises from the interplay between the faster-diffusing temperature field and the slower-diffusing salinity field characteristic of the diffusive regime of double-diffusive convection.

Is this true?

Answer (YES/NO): YES